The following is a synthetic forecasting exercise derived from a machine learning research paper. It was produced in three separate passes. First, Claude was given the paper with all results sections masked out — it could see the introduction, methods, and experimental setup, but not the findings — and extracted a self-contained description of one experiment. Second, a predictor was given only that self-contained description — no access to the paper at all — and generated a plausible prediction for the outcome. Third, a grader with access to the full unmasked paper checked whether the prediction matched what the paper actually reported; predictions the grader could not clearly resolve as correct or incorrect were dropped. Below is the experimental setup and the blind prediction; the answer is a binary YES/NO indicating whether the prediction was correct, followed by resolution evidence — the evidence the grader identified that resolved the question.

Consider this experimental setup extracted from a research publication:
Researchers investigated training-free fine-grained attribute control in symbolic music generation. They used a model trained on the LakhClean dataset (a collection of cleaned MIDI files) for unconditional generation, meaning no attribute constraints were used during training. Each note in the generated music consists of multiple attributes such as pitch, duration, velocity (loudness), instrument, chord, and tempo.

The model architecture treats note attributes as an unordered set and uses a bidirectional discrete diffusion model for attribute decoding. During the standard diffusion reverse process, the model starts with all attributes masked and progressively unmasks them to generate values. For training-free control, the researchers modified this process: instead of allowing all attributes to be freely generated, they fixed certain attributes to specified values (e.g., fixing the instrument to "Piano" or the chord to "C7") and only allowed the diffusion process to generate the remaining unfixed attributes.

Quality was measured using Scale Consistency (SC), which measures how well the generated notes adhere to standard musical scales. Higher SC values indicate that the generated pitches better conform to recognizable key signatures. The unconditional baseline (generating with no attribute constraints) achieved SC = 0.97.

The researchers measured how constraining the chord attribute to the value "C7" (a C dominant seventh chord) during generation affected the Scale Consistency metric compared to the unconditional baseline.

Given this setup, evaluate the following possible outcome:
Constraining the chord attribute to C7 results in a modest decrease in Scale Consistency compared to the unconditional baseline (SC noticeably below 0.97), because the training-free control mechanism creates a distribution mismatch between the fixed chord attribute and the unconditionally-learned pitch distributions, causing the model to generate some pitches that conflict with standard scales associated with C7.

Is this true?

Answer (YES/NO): NO